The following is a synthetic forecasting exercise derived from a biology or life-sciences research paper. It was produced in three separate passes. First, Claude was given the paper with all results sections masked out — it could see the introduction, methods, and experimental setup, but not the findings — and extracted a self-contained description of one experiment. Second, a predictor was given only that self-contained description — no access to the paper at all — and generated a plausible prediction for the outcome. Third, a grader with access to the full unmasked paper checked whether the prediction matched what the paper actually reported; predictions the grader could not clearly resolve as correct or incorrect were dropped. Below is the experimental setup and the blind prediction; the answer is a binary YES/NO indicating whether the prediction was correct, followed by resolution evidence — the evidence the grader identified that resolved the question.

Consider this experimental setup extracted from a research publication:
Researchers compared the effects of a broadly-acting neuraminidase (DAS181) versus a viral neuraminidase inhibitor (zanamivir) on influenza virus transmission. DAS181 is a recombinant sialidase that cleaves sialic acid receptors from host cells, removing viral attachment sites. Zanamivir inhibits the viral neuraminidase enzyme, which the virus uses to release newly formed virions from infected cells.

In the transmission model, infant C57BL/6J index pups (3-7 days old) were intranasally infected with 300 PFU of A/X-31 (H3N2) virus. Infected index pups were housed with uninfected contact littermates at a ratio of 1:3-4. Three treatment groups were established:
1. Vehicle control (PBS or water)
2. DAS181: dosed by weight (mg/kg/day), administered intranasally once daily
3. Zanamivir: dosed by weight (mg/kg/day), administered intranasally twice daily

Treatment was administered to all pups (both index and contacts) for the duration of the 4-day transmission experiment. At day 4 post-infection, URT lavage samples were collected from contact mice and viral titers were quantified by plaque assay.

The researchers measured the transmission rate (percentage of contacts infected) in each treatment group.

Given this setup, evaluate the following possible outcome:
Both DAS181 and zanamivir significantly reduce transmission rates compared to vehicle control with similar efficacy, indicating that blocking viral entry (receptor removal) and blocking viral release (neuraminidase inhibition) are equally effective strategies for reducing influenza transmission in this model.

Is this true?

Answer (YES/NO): YES